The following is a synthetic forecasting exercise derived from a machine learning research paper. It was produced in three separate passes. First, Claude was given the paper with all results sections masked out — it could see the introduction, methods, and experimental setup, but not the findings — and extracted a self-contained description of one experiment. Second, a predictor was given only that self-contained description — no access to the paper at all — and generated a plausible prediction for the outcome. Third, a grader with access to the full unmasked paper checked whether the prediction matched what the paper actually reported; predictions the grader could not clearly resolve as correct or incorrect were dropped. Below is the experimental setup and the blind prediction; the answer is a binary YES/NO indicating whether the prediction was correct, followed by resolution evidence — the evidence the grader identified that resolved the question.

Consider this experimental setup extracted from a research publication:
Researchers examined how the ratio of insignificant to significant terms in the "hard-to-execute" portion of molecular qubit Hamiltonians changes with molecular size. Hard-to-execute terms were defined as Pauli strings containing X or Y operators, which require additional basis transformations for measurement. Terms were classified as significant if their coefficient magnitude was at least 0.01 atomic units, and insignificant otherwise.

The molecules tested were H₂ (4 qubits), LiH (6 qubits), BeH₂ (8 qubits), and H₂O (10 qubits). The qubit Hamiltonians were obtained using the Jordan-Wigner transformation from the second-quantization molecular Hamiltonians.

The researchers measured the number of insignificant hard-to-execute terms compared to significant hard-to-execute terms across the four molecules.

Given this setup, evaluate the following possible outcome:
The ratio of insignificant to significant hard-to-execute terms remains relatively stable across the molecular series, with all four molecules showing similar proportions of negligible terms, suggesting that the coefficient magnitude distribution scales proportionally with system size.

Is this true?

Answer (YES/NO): NO